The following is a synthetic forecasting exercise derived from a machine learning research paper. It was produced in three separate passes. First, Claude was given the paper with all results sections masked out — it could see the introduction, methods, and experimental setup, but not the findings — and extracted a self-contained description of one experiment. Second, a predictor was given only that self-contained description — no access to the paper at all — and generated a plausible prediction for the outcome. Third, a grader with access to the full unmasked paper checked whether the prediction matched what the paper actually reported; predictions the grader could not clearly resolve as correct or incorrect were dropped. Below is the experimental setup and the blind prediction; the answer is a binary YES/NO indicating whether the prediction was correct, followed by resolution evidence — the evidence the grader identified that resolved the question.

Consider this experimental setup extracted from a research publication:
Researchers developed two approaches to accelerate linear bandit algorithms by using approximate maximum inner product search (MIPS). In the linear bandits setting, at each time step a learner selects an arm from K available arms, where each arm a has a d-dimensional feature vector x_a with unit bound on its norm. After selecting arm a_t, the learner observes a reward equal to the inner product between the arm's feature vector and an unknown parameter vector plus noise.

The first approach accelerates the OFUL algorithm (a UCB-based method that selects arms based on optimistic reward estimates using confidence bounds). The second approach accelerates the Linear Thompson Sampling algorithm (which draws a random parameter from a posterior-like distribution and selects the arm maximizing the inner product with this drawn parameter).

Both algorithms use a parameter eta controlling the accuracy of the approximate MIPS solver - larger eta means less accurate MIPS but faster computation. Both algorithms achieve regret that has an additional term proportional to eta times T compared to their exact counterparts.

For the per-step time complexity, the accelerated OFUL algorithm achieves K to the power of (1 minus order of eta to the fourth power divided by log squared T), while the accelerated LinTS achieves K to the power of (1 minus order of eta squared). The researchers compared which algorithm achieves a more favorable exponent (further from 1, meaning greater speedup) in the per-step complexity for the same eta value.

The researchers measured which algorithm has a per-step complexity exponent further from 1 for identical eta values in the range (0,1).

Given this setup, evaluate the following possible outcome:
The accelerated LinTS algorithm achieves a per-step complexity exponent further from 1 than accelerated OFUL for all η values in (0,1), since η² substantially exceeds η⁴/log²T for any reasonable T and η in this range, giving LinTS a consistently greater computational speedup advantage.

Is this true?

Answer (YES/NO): YES